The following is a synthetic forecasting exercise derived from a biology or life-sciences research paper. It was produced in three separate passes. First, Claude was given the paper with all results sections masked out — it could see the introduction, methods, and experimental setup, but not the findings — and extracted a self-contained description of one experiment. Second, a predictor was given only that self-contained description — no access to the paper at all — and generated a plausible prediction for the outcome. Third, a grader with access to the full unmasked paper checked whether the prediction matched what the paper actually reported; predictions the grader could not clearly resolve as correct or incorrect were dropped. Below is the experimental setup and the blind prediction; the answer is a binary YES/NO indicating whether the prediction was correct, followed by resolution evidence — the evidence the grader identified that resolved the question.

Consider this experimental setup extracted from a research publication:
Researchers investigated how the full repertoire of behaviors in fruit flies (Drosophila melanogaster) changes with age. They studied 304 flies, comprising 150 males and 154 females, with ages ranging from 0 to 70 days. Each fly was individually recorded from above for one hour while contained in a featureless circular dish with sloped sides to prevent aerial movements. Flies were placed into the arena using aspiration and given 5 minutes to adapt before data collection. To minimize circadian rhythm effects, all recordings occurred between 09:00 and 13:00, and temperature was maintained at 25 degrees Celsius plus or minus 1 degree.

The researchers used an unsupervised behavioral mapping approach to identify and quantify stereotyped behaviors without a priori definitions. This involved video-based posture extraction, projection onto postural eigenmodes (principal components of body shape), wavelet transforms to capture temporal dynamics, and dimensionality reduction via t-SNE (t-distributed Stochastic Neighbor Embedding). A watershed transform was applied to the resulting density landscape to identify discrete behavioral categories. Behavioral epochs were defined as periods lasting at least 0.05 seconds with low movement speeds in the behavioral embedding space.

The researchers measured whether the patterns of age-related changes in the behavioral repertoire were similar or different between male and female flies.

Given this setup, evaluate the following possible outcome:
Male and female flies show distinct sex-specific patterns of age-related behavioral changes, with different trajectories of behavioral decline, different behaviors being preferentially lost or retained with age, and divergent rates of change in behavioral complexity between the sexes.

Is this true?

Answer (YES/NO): NO